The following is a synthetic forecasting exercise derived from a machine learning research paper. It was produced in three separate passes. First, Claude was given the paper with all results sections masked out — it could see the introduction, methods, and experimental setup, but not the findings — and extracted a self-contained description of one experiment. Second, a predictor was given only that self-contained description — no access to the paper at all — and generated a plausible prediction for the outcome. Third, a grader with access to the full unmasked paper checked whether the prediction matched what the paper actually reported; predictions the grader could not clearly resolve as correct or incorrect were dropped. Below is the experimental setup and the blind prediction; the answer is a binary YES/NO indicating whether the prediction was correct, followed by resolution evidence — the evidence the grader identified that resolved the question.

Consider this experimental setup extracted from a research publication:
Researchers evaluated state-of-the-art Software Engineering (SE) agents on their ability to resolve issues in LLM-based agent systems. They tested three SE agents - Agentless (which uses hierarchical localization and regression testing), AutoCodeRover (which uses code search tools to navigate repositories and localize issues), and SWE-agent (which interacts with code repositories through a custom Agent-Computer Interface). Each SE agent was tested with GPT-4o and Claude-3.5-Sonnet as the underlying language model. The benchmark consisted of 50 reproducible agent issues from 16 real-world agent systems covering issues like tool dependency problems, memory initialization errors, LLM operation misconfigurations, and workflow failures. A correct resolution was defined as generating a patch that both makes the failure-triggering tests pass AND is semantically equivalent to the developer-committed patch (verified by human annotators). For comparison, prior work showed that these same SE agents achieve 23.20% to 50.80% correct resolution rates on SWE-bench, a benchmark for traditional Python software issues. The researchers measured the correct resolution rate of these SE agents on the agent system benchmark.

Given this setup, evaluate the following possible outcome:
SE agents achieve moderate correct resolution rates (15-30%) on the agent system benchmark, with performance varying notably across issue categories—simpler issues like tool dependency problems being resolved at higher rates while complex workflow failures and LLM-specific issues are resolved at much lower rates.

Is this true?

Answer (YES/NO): NO